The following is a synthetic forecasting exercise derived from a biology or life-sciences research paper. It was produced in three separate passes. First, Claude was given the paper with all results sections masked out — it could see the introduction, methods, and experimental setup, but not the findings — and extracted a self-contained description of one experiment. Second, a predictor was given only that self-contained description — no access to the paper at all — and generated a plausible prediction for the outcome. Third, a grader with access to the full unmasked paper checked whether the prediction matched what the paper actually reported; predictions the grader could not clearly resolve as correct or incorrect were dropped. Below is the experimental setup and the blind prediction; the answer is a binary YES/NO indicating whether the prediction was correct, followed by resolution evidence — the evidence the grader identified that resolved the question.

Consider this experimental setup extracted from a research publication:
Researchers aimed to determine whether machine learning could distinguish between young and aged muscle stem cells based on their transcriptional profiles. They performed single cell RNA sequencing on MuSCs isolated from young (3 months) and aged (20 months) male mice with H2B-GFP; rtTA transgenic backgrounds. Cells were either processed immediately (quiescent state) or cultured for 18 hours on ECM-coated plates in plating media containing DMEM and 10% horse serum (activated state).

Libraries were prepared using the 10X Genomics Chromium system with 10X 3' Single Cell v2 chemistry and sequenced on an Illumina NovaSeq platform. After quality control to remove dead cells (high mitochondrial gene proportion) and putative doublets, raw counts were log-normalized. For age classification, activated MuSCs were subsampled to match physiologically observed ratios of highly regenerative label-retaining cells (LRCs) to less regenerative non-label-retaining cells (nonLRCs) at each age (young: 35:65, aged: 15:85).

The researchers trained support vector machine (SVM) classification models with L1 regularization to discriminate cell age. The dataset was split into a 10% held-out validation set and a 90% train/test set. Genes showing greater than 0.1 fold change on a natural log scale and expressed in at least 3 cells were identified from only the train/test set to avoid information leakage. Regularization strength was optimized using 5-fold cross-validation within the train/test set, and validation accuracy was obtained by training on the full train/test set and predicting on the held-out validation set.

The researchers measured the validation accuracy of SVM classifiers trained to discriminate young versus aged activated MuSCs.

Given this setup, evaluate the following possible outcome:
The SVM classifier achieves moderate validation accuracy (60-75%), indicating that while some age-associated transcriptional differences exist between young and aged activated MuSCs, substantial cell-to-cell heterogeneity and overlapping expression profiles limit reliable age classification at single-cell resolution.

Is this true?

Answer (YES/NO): NO